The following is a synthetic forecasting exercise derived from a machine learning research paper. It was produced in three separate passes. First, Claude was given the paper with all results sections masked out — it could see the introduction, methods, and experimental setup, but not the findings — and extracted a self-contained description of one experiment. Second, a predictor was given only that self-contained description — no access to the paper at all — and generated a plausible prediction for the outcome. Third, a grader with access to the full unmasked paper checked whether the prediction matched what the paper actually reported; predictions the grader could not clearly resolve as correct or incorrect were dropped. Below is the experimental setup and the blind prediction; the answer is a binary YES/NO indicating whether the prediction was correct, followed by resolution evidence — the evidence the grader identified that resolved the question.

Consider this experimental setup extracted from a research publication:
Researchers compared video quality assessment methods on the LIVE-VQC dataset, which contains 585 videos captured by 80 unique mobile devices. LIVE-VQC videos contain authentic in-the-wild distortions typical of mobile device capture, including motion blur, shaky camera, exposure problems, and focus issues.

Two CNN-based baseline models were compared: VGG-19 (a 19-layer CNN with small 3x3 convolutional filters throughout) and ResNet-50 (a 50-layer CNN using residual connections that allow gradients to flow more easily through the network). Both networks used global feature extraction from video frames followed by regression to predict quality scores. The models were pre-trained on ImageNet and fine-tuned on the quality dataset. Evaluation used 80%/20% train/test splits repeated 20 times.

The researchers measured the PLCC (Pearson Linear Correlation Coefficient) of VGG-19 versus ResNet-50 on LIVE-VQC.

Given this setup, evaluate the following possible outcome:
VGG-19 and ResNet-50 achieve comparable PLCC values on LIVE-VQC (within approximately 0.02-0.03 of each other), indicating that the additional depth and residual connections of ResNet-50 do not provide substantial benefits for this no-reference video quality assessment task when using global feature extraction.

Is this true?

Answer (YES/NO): YES